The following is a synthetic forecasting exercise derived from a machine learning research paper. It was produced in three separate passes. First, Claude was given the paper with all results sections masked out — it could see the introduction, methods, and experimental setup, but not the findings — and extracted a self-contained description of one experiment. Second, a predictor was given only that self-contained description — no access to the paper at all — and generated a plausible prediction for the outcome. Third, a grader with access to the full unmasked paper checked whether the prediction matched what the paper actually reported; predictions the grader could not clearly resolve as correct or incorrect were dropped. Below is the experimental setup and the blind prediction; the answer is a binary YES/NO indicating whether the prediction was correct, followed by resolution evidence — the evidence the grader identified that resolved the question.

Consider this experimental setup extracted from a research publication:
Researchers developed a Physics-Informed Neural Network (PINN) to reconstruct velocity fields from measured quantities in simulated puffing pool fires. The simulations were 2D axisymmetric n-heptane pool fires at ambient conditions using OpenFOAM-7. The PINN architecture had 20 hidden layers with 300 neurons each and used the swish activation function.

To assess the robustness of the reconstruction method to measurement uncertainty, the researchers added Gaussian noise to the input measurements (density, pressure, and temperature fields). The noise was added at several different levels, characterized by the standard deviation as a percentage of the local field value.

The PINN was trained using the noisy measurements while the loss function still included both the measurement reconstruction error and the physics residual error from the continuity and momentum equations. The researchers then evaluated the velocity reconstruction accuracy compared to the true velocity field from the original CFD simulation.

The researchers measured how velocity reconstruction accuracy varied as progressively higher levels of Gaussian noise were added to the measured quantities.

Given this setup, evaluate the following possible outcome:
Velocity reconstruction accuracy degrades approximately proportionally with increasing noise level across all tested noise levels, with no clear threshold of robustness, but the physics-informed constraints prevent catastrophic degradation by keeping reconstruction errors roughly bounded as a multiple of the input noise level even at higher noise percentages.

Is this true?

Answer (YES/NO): NO